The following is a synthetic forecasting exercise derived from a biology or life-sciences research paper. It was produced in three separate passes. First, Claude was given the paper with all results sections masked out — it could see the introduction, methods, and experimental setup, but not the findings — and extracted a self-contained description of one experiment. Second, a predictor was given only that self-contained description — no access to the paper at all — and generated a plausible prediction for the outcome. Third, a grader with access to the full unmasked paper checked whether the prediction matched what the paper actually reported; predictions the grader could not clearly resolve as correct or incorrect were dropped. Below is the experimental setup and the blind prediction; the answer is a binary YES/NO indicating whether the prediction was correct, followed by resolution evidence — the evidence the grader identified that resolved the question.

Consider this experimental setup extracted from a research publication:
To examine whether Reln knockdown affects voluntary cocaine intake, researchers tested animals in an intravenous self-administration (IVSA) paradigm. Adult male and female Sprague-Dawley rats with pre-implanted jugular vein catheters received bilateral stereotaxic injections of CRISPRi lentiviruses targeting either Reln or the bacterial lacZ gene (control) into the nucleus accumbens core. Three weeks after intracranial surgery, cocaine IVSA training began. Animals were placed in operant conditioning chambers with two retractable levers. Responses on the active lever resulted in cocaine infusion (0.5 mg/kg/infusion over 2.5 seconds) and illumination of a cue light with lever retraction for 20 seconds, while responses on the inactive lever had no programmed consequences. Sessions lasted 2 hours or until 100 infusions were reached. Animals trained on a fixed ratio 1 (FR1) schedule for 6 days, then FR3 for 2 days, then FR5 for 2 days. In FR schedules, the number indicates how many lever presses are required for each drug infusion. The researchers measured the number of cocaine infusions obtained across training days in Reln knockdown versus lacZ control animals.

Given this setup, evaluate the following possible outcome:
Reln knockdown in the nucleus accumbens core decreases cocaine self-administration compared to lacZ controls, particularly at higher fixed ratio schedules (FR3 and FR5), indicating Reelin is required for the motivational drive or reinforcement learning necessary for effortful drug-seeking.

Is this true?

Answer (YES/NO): YES